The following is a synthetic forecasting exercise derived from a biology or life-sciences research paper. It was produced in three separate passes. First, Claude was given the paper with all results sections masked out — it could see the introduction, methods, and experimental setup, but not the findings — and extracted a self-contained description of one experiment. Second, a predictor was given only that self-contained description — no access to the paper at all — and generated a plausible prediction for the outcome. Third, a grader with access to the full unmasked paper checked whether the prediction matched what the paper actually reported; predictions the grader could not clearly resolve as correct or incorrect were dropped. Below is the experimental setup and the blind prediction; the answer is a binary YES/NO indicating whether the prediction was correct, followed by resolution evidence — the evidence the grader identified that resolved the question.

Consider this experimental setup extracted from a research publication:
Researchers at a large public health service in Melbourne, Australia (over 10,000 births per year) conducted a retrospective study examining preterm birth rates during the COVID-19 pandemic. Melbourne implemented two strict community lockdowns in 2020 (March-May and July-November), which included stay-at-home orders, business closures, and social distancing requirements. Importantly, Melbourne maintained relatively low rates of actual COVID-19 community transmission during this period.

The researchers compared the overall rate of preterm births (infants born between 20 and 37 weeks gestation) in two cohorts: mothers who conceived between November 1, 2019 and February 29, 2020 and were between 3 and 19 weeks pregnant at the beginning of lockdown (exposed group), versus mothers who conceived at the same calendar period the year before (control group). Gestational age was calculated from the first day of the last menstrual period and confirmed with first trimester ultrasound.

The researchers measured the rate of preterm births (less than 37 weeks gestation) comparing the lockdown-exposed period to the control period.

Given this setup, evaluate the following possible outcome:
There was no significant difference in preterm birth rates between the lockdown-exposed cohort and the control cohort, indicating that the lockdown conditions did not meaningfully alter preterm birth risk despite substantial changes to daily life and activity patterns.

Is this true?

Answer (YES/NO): NO